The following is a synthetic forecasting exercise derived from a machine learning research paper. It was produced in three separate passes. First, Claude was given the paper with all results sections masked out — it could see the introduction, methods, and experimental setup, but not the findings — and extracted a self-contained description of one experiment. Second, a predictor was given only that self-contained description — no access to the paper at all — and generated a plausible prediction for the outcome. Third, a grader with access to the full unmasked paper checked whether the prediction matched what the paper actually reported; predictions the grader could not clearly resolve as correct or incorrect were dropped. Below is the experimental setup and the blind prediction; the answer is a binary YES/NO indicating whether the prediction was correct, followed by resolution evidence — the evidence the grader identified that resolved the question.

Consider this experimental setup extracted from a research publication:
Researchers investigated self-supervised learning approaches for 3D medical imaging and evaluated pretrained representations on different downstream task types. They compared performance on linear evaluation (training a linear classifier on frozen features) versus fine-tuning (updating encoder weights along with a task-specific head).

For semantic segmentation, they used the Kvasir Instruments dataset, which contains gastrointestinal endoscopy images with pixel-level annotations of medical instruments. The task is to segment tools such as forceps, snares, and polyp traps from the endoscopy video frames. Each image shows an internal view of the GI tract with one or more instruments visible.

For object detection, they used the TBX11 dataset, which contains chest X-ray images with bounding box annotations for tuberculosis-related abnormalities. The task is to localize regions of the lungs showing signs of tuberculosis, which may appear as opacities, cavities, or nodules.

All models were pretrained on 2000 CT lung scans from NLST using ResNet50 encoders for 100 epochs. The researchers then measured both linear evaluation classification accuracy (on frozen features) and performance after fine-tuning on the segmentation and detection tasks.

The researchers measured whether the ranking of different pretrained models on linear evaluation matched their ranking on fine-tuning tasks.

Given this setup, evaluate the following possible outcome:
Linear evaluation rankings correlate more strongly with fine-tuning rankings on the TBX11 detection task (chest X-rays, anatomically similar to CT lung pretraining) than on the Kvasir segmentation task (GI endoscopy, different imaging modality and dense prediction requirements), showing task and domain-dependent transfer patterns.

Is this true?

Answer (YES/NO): NO